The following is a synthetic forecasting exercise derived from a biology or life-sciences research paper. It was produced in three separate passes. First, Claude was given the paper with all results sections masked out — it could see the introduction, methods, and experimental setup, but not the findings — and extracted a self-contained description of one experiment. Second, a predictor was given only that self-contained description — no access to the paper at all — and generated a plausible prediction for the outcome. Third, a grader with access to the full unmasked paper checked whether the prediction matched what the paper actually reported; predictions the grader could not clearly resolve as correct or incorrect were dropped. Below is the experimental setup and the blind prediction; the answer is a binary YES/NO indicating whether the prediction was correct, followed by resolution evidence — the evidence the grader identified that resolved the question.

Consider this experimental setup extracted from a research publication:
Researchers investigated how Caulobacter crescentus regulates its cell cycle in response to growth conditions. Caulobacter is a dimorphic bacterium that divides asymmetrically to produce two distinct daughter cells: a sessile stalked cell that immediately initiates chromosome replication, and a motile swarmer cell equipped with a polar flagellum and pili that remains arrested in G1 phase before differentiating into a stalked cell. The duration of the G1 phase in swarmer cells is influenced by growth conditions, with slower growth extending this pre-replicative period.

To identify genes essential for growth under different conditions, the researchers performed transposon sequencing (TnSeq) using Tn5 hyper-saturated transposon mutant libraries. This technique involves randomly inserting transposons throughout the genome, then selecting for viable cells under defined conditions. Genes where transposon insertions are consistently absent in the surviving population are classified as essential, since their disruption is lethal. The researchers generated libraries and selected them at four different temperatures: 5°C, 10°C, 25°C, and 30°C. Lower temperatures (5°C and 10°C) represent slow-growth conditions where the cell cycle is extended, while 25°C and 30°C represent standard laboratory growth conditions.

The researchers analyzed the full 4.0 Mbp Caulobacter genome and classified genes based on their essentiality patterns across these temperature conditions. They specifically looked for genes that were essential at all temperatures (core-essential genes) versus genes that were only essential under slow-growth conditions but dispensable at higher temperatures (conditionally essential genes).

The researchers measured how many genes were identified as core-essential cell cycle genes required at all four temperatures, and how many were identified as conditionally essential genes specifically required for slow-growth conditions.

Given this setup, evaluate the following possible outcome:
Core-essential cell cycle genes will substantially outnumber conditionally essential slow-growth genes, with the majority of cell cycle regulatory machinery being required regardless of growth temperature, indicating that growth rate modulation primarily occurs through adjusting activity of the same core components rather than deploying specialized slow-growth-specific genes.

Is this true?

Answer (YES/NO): YES